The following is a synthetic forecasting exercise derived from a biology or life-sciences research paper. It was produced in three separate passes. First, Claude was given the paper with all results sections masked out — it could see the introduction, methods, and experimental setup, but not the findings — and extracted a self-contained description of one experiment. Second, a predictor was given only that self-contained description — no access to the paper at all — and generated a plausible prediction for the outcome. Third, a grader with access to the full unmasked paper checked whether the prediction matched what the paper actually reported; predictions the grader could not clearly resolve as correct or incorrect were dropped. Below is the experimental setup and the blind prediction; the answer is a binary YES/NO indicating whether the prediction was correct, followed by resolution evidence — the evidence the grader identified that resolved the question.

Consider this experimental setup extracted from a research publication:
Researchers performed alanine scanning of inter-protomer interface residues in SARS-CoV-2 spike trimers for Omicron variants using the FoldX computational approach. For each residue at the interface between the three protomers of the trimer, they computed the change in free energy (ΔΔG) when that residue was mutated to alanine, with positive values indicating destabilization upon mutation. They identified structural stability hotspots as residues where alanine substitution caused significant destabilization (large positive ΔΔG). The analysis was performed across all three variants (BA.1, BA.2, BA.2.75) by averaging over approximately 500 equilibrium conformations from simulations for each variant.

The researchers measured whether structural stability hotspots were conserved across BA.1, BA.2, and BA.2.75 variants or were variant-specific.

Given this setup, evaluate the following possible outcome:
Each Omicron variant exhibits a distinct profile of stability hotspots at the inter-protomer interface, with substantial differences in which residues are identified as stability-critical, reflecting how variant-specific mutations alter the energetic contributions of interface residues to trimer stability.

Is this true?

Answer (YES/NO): NO